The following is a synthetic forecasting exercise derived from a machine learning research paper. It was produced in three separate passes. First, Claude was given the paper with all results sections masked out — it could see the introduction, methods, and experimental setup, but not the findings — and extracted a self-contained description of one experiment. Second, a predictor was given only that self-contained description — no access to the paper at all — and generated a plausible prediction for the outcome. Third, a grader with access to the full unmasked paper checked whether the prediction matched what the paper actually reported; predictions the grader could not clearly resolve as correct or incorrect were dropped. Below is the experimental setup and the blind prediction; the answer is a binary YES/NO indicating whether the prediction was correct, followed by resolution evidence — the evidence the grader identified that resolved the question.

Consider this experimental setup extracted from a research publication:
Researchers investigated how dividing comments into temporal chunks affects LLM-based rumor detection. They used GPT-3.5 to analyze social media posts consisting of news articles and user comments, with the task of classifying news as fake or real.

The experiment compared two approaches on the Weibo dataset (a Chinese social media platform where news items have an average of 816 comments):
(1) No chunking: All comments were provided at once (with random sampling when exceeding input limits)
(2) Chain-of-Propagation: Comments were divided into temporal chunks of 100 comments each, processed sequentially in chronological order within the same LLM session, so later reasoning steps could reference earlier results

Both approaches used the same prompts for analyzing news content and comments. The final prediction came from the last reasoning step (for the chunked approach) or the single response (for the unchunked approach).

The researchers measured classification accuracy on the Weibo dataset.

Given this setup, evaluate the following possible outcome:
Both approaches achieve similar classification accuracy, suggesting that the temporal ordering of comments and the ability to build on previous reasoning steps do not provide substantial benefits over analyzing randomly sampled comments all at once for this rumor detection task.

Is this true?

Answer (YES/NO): NO